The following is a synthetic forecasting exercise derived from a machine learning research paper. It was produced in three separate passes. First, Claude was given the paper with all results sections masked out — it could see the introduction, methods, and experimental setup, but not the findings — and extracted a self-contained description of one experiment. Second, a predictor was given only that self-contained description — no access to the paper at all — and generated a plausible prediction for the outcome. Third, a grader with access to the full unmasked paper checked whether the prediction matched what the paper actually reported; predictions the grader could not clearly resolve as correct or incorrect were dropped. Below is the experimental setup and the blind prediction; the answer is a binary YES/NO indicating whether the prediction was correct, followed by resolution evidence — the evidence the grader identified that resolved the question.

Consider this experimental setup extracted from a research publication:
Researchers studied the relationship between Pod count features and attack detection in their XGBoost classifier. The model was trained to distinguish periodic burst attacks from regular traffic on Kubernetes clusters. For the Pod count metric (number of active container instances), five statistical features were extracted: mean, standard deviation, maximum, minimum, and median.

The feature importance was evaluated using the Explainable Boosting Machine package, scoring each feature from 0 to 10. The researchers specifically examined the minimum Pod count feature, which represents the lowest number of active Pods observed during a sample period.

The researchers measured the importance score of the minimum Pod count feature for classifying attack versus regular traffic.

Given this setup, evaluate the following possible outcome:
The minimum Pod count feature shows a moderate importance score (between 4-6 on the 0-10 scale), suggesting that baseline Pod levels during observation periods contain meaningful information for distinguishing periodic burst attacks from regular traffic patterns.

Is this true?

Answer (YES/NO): NO